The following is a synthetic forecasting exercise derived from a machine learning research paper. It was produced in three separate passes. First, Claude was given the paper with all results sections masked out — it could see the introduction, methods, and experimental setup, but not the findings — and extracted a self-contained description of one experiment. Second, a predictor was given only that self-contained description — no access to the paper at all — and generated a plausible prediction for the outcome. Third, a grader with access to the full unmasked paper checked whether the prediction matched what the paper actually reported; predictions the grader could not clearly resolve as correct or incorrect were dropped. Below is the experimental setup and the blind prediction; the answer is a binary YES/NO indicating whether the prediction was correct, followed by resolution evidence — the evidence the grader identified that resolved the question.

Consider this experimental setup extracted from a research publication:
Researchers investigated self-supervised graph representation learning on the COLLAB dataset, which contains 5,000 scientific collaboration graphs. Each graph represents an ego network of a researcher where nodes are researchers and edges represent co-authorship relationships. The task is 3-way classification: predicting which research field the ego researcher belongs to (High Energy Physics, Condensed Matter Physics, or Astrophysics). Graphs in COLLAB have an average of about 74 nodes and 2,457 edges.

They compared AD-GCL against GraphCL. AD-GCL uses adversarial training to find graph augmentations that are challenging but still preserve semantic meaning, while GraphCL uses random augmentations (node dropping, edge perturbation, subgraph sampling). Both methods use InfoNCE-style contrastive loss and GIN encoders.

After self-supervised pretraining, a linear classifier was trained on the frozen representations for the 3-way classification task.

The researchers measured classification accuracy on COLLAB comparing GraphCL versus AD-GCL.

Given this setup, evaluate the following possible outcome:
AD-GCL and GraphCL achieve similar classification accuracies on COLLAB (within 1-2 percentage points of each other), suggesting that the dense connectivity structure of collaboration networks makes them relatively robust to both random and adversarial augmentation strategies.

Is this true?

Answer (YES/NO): YES